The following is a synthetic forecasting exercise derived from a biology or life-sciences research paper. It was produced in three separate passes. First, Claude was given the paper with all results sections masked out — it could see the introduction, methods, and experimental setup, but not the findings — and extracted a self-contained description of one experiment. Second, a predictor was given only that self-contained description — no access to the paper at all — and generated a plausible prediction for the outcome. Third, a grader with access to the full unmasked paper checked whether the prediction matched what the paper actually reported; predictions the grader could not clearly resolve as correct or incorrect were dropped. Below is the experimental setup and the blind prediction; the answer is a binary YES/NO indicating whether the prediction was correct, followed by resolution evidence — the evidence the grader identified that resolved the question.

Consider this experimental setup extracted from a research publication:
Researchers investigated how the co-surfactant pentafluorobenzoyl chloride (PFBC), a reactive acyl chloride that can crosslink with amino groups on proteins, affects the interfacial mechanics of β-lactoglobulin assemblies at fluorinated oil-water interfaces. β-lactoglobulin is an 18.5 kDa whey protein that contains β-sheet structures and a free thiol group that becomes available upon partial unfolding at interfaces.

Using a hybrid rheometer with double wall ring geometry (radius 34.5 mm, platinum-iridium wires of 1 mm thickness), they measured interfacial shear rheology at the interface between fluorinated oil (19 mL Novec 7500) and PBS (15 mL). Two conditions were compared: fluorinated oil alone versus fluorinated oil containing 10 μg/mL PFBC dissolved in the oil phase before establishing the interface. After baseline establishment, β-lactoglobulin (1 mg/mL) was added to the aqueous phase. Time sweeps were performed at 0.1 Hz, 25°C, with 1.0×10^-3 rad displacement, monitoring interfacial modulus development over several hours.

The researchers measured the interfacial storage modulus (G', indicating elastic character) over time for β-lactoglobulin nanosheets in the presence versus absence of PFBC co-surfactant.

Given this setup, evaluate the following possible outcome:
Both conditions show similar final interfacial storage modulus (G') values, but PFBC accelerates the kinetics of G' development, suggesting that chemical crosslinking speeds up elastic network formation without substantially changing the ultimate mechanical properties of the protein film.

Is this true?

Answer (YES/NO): NO